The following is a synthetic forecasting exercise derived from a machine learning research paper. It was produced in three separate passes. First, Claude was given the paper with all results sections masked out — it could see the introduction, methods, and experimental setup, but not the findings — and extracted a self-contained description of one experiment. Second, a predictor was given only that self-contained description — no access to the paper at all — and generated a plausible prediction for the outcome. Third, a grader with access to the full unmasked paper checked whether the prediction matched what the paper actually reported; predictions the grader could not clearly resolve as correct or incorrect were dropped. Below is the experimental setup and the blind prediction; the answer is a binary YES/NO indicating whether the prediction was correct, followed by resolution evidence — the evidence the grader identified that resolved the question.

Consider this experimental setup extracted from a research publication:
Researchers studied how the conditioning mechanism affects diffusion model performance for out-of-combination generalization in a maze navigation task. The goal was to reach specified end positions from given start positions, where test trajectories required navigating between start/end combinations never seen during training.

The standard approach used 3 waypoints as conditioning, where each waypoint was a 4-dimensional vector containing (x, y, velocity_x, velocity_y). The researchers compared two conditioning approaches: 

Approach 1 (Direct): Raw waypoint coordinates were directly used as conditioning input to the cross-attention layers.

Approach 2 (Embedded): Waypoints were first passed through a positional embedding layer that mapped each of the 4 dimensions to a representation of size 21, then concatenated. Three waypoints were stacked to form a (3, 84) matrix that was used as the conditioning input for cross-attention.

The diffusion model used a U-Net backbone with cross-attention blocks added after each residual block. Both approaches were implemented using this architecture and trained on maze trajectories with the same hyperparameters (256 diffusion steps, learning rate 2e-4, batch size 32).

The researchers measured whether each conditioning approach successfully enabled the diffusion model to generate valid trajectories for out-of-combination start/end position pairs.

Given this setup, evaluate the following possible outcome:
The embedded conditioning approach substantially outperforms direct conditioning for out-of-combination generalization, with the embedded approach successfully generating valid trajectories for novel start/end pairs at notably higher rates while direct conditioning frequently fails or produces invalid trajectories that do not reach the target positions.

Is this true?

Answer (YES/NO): YES